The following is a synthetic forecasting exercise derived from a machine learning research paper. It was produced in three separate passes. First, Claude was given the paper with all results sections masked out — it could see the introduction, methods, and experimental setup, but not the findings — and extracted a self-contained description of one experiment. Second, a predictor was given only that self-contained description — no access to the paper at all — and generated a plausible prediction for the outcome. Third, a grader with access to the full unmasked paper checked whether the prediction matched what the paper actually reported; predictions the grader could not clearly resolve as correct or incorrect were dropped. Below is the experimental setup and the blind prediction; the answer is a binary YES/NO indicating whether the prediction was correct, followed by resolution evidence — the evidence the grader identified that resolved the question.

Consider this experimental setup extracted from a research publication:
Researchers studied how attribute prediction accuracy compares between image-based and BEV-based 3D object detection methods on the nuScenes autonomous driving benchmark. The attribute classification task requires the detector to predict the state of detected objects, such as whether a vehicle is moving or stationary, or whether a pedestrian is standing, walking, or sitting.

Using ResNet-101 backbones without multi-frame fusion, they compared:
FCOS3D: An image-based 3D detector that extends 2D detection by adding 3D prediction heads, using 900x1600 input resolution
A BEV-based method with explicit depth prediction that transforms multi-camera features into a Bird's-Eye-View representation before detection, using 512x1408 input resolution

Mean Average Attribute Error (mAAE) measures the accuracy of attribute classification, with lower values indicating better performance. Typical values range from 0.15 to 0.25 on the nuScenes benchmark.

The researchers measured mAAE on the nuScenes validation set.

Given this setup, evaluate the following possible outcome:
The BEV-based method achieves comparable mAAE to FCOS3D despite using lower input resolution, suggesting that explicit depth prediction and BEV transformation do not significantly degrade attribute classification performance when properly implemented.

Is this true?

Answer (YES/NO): NO